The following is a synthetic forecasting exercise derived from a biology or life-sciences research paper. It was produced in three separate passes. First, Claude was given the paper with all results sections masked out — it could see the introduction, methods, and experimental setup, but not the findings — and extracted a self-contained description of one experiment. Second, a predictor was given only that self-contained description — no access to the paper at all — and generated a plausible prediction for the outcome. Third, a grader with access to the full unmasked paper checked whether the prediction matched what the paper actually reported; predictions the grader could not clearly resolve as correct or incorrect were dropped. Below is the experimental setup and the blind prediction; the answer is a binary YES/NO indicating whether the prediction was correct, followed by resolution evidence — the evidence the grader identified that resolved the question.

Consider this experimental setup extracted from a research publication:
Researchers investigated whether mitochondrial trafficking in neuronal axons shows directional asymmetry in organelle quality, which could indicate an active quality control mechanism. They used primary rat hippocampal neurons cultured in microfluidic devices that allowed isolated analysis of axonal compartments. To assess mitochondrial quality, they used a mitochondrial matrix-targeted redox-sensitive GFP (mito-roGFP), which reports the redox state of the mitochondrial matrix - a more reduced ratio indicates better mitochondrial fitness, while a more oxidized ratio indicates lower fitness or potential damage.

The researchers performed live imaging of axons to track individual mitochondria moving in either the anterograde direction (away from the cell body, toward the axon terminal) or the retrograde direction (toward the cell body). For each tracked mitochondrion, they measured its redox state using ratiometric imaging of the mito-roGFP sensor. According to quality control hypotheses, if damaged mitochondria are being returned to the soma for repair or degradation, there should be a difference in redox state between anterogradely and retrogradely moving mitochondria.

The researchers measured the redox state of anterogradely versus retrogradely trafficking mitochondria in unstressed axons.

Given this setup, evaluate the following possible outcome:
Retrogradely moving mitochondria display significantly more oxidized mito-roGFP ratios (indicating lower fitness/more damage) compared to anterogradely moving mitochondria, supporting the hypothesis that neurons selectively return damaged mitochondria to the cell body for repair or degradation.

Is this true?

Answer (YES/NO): YES